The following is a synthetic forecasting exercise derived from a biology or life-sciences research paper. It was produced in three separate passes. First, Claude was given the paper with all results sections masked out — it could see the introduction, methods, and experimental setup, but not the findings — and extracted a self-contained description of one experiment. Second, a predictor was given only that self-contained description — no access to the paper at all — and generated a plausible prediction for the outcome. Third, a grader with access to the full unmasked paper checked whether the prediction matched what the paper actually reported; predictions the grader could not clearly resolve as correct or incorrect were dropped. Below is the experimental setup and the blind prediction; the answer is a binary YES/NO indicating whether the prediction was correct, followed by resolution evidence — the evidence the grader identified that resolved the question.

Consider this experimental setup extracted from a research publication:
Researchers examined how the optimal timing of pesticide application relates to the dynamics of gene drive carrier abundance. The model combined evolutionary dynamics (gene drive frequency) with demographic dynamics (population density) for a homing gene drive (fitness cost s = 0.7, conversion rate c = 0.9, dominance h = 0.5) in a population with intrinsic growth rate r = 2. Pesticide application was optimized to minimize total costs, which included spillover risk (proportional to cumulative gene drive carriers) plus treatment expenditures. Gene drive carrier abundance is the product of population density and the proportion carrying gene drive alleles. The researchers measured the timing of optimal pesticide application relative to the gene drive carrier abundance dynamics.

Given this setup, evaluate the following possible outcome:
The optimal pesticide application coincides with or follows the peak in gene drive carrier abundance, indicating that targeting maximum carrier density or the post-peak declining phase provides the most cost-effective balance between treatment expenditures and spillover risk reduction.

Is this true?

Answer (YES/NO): YES